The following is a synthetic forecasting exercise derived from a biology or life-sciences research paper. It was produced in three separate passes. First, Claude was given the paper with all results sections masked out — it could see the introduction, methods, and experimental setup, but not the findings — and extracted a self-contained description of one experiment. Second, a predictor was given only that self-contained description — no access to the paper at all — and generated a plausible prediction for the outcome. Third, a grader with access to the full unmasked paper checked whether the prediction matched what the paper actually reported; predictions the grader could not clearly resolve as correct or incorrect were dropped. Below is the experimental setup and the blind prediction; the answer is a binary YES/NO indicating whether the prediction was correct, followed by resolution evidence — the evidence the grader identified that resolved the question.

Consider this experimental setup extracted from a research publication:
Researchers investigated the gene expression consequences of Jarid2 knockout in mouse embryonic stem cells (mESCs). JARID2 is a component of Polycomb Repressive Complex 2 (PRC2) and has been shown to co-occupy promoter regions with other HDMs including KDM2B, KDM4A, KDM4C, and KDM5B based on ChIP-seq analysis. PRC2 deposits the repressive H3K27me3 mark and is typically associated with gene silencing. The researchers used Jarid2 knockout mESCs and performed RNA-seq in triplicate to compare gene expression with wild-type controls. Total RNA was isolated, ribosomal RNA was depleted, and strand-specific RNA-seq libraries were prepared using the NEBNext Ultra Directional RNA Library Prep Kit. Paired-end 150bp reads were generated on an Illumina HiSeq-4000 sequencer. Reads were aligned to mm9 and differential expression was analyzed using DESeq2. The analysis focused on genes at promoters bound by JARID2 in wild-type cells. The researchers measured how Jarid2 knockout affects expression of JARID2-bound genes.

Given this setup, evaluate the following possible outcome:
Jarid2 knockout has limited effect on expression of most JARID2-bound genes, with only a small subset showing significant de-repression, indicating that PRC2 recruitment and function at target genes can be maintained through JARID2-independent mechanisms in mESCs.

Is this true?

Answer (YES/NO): NO